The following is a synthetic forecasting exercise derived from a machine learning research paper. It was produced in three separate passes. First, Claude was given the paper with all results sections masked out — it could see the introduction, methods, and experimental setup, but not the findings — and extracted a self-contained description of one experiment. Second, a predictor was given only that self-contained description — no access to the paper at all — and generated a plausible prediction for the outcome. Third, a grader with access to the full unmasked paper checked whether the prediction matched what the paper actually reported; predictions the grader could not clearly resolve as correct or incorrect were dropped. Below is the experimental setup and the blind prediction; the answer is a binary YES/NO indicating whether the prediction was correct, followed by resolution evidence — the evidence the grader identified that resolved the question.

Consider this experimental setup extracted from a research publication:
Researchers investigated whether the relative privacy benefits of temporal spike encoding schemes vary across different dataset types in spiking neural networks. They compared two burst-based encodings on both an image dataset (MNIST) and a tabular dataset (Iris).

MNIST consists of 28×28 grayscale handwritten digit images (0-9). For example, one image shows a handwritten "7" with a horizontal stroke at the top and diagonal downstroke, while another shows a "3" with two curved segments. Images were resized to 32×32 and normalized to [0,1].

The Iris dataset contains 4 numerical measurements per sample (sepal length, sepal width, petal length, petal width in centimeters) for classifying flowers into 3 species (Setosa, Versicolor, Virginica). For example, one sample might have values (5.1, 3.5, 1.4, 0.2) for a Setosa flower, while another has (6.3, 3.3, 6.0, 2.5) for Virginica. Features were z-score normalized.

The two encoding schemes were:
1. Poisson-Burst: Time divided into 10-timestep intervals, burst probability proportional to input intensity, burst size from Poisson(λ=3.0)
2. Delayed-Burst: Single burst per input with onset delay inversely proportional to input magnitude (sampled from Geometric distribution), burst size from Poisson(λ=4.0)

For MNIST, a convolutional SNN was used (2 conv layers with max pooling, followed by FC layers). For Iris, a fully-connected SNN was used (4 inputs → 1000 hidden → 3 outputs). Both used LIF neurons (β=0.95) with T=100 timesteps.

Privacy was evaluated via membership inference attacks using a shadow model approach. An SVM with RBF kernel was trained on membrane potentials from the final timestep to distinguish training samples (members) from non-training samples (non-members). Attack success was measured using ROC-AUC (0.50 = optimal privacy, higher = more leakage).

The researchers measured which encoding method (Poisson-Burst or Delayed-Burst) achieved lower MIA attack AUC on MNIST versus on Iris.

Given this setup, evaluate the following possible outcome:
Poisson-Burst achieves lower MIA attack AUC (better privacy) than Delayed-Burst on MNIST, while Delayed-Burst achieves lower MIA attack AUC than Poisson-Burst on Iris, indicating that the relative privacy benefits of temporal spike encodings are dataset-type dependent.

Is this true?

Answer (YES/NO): NO